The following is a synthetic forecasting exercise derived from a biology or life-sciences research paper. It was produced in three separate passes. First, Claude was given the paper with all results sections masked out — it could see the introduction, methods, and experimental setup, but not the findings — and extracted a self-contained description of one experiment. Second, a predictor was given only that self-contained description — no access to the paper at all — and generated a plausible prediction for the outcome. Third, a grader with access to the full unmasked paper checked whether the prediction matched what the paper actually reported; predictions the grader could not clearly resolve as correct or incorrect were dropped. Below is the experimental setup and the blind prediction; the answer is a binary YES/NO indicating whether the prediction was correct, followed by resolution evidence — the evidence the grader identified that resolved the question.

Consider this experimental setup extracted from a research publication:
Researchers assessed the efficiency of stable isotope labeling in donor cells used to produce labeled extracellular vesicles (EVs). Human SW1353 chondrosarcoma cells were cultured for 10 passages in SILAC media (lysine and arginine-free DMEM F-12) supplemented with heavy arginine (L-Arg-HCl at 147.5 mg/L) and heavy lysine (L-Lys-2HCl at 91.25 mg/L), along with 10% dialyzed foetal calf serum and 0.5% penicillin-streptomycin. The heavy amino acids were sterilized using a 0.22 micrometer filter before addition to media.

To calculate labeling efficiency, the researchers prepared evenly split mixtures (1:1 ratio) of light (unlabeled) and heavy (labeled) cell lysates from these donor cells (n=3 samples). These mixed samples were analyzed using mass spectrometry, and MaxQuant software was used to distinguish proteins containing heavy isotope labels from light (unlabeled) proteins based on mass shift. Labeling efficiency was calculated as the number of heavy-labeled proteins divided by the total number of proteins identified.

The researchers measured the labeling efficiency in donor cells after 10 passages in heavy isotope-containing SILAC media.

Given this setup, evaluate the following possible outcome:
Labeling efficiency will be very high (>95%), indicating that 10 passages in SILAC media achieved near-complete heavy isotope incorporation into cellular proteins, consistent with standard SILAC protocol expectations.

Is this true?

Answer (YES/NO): NO